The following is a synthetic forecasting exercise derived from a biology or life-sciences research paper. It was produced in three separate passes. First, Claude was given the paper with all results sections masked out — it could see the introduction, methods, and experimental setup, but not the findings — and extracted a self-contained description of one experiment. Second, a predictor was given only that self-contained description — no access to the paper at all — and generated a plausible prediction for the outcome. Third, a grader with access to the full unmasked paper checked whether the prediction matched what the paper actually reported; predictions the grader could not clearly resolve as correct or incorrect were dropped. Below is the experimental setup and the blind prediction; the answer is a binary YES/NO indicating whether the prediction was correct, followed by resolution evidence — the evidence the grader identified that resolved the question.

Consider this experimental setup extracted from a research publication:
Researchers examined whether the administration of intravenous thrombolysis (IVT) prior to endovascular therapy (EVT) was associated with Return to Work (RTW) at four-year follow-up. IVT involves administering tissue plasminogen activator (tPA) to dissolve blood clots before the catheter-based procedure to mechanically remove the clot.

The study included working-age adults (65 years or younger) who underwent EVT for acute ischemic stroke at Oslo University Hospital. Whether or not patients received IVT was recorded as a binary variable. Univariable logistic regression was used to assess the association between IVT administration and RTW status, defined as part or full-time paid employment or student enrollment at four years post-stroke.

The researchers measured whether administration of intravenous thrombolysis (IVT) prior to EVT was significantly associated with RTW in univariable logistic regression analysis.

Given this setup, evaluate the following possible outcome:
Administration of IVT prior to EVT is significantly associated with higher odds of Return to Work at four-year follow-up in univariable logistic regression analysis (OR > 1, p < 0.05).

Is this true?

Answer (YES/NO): NO